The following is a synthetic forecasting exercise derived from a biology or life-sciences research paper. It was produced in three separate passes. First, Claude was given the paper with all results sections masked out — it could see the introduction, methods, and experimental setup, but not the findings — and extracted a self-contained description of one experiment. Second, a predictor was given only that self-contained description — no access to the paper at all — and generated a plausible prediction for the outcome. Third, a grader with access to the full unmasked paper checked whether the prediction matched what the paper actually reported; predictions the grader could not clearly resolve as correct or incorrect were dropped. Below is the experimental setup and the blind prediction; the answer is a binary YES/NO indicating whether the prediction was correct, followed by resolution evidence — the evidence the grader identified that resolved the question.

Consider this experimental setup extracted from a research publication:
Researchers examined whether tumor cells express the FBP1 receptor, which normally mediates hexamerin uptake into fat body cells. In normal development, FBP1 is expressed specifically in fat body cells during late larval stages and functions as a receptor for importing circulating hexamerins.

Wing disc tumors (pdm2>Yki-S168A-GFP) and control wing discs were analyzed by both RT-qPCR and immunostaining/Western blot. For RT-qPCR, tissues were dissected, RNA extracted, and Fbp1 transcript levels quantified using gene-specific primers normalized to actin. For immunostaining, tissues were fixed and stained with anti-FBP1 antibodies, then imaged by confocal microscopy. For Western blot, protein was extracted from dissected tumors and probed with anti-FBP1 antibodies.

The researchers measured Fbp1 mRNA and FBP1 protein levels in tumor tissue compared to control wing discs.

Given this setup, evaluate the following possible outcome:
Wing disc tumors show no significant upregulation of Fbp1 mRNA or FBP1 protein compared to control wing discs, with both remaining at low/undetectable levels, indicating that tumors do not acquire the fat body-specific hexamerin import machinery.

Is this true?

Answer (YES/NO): NO